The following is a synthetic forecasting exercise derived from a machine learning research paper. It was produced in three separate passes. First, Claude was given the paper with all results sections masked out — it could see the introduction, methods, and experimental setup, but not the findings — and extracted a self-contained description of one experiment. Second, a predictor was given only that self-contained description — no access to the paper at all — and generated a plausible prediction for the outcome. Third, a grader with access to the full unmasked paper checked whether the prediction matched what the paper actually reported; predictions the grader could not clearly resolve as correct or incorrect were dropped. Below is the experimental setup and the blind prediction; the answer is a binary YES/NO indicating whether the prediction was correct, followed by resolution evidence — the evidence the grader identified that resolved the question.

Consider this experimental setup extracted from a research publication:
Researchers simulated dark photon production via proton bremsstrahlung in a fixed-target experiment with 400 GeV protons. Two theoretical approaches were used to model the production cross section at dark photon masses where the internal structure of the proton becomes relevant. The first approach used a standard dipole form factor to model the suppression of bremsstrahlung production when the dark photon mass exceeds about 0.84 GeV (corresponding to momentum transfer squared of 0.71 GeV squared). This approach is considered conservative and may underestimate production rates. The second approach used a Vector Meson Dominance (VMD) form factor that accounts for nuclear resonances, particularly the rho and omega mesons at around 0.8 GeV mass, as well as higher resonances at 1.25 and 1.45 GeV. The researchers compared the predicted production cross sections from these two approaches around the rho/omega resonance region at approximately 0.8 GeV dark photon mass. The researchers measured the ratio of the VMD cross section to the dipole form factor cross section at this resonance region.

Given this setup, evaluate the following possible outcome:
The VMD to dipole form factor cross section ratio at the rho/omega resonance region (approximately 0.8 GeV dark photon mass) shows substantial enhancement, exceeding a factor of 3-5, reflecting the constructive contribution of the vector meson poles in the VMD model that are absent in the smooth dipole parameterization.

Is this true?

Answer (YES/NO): NO